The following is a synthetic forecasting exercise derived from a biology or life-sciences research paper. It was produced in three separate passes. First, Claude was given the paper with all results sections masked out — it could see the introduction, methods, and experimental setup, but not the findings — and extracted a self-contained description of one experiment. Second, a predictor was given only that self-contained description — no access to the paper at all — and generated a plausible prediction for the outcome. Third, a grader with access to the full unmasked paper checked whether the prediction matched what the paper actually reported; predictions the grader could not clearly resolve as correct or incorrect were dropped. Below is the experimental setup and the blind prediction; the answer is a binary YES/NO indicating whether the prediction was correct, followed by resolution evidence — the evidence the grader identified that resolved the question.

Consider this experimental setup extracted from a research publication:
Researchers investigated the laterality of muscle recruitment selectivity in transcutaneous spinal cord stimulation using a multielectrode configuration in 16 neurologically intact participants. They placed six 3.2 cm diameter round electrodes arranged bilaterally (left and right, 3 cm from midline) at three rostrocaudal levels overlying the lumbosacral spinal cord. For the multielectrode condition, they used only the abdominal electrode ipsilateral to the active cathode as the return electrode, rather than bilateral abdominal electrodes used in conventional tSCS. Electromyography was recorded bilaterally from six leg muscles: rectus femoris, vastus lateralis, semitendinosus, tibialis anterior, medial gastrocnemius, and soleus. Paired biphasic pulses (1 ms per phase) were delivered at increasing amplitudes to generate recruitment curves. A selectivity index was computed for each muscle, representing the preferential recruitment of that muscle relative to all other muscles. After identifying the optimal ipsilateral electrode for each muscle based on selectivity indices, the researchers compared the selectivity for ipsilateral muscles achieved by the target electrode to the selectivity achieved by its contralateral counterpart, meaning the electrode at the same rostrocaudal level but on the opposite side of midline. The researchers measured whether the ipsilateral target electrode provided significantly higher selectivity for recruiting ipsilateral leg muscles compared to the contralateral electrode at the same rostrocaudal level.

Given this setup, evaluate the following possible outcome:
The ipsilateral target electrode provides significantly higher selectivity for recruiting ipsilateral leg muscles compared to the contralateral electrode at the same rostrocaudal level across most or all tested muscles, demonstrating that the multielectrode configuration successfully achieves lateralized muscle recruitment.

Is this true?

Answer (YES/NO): YES